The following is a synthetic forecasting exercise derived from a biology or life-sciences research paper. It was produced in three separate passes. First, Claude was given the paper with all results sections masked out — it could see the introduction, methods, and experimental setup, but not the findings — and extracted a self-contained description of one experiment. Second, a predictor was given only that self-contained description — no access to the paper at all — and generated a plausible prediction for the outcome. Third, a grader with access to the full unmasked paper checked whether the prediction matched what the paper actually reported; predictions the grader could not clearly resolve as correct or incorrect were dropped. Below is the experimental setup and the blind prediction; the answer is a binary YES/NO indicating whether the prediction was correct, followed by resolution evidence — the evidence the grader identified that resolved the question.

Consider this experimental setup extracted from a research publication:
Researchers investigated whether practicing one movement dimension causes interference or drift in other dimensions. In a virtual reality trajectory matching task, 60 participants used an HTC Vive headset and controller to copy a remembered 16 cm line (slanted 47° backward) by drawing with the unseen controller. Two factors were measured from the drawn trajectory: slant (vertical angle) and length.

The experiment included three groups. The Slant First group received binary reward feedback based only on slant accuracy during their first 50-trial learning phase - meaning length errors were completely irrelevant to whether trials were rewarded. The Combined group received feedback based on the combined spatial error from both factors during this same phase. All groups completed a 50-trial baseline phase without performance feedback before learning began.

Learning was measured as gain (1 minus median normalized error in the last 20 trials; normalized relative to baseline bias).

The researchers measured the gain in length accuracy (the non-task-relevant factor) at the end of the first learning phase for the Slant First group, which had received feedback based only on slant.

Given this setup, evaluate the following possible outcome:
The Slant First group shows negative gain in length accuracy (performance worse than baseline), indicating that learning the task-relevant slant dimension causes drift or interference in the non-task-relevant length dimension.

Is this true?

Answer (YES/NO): YES